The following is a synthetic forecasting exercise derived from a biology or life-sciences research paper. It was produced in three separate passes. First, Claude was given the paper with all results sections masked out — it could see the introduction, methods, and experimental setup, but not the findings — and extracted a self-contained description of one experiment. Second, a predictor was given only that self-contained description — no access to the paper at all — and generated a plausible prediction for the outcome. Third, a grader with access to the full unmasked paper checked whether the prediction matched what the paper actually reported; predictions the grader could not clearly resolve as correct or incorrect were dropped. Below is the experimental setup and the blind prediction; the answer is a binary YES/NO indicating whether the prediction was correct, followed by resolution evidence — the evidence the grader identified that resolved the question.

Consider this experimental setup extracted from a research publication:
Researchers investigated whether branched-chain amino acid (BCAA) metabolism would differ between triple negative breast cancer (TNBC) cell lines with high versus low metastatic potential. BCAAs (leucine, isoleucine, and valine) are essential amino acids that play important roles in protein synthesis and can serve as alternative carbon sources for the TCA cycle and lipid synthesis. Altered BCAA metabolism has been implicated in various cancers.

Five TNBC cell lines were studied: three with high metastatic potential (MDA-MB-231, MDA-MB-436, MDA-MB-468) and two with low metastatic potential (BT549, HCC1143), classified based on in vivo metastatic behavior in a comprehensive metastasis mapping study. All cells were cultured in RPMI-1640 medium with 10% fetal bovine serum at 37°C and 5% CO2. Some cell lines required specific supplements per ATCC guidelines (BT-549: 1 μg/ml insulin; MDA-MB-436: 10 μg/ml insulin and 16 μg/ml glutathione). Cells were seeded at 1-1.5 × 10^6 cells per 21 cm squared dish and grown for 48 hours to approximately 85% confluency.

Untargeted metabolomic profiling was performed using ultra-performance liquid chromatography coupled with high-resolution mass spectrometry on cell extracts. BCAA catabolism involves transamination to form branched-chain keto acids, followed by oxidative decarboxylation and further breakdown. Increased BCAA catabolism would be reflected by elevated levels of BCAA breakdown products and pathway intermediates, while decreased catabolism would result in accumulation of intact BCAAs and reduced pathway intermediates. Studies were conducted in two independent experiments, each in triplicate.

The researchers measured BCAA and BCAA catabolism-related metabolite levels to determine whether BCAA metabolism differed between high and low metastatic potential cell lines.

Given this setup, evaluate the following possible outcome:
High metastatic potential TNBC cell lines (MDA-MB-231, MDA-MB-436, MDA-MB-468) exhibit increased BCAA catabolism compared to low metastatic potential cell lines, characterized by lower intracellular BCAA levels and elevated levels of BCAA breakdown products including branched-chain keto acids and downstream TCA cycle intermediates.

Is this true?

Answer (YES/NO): NO